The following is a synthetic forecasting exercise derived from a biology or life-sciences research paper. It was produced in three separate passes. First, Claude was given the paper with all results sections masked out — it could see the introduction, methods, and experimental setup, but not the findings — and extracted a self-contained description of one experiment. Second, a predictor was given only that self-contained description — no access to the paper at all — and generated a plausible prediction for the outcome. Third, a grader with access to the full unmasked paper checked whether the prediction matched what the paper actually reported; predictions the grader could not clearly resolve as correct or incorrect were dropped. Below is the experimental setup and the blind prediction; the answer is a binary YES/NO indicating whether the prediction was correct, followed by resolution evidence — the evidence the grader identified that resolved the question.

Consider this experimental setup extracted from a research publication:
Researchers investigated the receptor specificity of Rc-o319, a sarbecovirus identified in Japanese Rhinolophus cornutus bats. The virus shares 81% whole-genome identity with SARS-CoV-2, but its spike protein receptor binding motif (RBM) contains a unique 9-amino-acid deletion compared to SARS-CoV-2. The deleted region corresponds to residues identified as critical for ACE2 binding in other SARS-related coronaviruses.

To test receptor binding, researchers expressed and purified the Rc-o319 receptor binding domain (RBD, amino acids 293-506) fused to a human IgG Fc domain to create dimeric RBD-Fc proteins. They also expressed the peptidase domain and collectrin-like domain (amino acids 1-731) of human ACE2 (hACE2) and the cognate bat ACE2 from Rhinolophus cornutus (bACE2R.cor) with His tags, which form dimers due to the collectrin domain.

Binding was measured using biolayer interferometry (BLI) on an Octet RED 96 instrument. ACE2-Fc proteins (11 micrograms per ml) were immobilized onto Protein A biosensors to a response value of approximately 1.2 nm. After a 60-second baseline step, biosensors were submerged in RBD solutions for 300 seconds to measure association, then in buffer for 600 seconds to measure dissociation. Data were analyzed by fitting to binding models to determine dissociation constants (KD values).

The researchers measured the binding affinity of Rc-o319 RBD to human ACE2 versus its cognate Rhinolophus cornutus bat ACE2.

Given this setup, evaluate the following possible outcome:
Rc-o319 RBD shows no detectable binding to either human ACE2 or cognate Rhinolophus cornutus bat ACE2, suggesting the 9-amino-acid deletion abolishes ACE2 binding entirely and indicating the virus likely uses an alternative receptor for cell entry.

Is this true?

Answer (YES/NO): NO